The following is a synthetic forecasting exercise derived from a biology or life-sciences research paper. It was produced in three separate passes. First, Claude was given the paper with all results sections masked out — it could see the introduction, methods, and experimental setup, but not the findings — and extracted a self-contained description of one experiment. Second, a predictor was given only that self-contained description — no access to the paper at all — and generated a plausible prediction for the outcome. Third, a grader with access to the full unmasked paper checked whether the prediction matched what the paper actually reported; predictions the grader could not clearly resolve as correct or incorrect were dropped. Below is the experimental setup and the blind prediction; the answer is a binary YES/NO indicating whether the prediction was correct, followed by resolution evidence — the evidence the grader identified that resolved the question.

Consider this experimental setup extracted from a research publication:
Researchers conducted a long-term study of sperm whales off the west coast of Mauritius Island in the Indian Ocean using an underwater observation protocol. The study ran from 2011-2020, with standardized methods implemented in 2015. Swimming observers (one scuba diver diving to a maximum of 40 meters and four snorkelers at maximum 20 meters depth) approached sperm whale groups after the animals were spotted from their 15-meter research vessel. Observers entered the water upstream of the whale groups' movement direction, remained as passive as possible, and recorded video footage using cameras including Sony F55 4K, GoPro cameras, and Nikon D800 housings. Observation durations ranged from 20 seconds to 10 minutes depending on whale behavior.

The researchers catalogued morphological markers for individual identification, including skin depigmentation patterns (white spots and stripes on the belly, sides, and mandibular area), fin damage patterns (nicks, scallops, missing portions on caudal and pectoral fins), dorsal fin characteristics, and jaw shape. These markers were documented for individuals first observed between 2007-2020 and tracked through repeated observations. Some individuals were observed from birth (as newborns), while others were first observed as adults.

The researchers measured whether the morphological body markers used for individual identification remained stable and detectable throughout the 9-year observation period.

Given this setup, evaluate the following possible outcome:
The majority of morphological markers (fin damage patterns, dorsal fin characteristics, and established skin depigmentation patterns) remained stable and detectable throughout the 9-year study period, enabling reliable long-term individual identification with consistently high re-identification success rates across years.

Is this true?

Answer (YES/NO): YES